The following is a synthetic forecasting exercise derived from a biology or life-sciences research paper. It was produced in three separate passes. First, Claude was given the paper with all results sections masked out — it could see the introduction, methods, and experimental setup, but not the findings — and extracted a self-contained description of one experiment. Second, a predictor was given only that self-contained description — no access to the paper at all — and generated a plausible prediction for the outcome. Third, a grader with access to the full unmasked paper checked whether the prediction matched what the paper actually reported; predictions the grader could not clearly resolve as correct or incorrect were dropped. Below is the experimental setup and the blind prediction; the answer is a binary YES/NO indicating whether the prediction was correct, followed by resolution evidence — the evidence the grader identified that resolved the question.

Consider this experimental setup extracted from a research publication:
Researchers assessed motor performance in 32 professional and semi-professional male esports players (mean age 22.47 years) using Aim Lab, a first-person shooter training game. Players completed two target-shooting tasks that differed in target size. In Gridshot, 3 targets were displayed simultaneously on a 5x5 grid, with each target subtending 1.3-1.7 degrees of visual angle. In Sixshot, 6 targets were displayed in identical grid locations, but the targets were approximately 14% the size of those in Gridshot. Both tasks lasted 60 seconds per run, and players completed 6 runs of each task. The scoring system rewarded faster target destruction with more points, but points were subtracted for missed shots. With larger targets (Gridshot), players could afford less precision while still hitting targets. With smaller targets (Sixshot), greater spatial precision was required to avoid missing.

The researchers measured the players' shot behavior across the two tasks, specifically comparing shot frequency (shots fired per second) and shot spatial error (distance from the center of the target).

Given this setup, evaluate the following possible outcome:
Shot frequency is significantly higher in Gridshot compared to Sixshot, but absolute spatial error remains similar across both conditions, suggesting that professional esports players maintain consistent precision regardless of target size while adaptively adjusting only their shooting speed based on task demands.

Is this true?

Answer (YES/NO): NO